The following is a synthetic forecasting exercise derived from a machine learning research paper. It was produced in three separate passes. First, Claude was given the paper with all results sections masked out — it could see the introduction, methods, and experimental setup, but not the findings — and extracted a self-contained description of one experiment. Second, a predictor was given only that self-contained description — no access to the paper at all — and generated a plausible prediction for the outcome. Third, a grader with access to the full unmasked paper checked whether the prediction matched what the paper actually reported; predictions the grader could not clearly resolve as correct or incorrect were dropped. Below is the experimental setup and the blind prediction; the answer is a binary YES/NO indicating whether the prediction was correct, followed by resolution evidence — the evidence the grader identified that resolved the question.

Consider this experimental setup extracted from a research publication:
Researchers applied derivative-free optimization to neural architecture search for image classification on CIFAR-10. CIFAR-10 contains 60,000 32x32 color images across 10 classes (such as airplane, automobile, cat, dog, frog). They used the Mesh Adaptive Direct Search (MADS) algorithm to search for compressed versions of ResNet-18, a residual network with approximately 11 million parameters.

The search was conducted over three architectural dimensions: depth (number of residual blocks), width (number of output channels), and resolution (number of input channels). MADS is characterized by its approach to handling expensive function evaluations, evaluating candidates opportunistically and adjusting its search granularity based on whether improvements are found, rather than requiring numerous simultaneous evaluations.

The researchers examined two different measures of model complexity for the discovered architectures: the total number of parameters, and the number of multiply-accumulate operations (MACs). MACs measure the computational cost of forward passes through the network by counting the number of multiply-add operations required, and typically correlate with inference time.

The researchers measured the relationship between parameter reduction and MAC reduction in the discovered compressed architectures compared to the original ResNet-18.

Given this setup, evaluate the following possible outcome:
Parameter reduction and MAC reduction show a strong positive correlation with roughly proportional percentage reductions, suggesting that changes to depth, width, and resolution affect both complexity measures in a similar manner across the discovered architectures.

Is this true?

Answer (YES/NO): NO